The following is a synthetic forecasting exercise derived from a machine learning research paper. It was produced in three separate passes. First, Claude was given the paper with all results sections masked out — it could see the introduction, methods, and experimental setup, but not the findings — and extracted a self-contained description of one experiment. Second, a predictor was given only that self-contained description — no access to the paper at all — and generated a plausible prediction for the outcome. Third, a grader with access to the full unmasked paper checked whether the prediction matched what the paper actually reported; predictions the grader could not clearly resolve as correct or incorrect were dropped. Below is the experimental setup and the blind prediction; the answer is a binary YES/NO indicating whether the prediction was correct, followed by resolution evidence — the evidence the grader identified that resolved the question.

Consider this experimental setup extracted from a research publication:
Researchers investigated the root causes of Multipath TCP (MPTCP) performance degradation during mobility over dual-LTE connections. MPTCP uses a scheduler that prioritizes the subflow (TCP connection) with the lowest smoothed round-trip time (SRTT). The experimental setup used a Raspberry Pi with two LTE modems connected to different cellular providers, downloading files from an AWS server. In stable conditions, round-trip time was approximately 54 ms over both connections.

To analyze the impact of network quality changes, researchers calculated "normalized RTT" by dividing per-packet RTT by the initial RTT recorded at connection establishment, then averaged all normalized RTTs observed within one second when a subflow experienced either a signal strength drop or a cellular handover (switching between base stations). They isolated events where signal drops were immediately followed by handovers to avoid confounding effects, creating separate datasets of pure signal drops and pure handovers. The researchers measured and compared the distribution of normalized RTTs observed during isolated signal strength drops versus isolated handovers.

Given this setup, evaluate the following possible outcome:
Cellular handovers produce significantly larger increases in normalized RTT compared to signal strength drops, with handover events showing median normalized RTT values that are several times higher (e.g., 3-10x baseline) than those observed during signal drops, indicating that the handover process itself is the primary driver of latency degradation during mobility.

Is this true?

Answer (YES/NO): YES